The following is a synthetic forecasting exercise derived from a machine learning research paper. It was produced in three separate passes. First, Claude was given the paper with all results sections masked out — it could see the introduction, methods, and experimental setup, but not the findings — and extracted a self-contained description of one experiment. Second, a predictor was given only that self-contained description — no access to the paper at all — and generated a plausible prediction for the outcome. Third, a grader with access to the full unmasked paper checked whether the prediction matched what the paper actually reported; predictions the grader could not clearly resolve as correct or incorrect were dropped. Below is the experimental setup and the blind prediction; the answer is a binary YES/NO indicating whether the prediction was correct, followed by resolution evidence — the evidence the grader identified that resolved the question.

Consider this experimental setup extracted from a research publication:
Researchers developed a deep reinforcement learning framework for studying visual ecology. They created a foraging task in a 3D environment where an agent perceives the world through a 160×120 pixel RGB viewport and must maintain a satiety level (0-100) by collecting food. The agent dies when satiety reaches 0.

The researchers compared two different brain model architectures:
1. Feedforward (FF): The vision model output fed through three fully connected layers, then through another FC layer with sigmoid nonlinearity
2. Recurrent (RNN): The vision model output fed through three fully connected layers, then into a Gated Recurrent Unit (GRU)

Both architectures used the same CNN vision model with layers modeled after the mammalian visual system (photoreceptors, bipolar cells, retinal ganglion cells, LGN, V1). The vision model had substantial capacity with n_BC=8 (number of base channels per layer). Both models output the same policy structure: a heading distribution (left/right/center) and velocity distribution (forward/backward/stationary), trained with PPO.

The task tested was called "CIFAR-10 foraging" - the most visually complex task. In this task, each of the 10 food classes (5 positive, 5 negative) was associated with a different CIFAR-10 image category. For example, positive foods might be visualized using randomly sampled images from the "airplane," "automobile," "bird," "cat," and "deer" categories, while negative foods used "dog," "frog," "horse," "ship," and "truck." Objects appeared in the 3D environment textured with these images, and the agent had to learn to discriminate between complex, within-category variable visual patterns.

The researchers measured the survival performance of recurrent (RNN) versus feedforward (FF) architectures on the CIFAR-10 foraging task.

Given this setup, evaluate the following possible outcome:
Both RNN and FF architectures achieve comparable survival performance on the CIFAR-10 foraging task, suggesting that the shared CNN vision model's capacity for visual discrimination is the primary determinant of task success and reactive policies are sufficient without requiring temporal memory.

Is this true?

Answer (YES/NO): NO